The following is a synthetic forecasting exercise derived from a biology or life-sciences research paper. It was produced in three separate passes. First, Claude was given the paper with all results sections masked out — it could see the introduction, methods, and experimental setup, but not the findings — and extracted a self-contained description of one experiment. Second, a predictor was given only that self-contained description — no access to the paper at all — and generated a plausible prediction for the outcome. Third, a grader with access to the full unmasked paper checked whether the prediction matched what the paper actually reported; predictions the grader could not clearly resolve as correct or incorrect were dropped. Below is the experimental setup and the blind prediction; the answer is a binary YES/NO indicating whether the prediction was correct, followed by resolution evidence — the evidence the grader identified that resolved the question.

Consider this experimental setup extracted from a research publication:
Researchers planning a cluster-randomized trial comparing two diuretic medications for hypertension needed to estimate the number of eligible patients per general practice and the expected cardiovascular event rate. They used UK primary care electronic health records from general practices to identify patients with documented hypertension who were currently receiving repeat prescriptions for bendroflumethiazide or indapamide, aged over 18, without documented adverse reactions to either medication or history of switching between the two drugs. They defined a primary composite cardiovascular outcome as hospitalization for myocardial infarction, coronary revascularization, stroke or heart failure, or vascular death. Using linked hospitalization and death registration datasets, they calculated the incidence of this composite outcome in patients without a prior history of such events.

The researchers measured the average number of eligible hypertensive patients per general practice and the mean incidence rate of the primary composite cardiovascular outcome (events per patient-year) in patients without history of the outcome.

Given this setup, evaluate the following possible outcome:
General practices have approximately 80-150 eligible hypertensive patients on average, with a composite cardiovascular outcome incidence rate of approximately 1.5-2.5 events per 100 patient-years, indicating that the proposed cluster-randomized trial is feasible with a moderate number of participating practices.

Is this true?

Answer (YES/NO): NO